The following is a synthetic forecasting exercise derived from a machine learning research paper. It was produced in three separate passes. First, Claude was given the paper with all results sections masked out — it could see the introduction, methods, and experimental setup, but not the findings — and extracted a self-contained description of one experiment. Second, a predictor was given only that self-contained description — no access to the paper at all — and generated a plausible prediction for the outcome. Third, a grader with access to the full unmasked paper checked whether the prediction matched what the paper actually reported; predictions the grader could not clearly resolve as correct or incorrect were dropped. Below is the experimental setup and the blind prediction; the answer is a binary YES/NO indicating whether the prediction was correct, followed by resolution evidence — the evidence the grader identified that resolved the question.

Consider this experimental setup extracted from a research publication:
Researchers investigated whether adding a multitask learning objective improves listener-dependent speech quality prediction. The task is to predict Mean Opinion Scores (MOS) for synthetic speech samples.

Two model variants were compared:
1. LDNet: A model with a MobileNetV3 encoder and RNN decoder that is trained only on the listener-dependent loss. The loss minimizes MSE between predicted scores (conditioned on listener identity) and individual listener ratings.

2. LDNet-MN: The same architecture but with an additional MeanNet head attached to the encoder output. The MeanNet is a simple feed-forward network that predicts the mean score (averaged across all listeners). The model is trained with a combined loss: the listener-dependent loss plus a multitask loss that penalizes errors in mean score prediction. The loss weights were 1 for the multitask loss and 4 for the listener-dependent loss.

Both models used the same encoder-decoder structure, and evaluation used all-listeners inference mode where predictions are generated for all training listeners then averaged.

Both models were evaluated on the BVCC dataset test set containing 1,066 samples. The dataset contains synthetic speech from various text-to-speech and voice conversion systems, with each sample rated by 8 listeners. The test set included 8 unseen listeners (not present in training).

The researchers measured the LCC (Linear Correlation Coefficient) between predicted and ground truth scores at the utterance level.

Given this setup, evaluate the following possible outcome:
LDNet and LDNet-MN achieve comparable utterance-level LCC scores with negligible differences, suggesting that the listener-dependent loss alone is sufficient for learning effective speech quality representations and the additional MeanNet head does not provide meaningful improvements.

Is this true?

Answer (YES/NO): YES